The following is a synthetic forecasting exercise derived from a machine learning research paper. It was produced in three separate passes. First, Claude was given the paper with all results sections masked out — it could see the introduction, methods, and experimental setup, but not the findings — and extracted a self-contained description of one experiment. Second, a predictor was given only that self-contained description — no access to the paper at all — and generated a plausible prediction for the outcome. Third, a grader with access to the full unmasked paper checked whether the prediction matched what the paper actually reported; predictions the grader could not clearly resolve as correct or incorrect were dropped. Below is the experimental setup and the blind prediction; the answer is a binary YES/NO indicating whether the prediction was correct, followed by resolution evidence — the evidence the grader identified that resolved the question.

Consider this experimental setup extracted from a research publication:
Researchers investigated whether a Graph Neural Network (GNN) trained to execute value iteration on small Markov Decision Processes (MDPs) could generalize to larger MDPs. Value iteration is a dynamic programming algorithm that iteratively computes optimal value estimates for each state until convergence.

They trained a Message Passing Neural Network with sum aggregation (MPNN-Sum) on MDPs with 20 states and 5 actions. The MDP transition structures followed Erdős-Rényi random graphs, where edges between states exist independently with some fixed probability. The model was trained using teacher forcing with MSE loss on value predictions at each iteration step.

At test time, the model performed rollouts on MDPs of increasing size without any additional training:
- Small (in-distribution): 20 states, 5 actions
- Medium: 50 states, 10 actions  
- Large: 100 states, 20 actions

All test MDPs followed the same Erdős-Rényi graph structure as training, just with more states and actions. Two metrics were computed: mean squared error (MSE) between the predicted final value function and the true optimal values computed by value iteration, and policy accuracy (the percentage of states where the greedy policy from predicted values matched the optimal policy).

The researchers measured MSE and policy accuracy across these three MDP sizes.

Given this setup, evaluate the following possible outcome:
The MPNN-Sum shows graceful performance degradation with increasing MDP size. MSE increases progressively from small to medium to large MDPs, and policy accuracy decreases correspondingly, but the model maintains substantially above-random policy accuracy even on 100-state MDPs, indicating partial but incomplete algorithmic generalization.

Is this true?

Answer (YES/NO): NO